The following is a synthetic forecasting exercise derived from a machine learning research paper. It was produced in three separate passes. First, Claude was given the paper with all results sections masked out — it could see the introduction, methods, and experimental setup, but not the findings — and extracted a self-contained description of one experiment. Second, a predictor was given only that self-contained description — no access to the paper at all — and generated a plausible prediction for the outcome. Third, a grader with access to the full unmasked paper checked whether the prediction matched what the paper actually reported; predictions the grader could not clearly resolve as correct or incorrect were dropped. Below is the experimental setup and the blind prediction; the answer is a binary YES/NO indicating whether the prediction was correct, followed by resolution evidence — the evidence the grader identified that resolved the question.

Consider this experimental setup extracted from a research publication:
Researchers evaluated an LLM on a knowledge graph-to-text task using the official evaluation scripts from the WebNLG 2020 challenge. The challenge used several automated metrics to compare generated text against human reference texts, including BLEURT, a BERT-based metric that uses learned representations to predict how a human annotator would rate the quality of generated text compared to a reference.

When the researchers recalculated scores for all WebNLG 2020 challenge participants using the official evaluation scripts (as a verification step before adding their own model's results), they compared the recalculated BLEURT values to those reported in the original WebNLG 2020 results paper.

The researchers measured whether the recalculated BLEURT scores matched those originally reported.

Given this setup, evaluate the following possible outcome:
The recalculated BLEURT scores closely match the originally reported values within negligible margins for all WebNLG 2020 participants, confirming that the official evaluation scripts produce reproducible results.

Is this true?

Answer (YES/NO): NO